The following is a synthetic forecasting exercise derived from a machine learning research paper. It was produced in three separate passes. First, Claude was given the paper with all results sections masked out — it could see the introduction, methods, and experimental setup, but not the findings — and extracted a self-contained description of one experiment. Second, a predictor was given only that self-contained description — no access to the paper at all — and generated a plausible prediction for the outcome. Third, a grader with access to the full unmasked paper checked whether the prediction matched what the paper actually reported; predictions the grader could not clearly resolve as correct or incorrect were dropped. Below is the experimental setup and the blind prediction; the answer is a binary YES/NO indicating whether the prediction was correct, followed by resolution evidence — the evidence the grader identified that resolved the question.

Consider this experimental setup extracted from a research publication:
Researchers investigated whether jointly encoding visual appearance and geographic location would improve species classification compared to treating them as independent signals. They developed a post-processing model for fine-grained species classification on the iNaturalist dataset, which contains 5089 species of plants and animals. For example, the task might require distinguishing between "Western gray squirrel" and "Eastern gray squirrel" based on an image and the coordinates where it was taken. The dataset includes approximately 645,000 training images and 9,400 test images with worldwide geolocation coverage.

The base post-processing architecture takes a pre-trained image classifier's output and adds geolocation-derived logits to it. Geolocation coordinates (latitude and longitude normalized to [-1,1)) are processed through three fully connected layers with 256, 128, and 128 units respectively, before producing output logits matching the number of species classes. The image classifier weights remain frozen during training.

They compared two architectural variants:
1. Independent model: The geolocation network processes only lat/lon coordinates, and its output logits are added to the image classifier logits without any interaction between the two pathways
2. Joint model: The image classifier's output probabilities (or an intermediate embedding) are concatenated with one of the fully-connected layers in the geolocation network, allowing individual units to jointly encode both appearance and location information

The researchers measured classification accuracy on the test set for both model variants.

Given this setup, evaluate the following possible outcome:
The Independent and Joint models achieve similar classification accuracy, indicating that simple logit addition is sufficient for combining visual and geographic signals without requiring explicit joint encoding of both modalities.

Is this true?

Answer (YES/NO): YES